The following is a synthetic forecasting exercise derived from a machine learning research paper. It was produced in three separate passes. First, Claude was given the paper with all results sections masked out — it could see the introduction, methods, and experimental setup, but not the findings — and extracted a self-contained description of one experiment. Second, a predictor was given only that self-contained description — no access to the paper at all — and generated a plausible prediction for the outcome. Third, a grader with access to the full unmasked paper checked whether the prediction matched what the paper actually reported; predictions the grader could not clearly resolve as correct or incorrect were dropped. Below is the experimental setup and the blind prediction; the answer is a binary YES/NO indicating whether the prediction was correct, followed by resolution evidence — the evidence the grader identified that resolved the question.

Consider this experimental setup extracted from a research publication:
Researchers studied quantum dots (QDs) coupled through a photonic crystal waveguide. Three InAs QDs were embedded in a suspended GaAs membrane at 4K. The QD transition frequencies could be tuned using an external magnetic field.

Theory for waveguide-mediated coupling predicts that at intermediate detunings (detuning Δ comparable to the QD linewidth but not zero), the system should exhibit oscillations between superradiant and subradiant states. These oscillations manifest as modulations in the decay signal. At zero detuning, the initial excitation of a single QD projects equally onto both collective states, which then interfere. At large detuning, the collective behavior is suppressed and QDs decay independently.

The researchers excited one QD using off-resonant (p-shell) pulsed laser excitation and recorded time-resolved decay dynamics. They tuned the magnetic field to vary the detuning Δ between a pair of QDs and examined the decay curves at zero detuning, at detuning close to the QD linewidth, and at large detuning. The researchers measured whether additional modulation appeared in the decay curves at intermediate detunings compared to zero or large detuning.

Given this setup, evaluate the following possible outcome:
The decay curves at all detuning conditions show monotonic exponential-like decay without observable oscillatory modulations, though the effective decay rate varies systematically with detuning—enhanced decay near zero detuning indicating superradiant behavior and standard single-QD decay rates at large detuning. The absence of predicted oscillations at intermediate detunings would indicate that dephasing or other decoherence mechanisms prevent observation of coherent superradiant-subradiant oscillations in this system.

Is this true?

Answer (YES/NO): NO